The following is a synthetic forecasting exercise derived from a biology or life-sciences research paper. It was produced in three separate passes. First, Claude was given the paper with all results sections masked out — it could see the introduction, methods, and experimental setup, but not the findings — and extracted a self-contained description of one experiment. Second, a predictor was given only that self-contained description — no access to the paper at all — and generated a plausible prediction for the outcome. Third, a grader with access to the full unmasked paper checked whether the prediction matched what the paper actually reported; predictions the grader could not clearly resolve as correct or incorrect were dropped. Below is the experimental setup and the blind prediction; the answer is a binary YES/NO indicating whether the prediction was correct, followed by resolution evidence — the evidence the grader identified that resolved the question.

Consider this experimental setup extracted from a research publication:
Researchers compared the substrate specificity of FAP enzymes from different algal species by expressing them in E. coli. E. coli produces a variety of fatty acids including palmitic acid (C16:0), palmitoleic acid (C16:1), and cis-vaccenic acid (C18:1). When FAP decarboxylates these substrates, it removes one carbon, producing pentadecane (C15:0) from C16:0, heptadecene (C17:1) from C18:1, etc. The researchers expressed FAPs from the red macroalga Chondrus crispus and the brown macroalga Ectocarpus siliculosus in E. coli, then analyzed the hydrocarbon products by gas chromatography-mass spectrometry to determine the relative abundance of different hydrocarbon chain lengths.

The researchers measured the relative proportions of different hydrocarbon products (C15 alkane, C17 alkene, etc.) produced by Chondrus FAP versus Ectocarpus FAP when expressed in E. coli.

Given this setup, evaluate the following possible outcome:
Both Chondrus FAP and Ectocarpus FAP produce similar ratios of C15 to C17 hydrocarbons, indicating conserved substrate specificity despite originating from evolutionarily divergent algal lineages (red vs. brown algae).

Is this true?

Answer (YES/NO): NO